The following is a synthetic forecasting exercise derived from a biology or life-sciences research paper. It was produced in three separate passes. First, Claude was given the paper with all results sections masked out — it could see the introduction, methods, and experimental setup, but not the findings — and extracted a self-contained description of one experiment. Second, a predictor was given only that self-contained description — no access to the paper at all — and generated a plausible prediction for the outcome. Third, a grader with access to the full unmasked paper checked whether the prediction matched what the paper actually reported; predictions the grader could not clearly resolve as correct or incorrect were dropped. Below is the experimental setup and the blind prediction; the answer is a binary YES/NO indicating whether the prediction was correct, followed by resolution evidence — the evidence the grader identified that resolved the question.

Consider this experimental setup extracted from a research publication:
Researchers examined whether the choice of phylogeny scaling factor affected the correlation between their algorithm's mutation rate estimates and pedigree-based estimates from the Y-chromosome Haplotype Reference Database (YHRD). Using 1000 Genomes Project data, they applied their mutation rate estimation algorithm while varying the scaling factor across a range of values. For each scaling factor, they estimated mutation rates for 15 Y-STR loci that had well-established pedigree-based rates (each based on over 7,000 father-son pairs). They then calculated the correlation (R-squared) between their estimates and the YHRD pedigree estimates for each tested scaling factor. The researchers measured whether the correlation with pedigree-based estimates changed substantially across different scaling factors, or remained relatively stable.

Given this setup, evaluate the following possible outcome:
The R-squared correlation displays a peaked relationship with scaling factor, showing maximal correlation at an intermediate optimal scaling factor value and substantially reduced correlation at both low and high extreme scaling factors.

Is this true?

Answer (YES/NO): NO